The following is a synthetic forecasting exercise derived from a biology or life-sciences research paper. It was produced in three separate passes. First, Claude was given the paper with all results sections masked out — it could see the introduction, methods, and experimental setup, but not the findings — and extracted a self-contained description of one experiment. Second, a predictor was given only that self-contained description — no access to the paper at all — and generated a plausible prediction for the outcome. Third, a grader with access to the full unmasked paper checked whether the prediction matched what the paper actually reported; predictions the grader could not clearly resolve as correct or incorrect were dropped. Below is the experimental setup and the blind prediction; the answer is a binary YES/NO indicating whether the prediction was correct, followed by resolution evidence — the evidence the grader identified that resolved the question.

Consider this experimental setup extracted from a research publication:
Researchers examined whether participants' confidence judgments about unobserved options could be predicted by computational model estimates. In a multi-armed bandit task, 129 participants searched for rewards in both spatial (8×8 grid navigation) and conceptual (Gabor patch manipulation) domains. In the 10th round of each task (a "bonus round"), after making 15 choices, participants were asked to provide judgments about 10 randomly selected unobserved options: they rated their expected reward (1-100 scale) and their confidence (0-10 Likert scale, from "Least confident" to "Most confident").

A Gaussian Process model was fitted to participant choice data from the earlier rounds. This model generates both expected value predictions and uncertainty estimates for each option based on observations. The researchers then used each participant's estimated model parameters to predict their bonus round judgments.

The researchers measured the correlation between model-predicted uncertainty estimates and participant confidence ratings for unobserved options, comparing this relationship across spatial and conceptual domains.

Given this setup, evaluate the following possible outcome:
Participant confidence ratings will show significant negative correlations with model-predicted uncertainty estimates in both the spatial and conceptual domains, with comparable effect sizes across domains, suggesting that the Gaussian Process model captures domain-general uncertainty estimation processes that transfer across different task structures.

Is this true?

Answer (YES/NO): YES